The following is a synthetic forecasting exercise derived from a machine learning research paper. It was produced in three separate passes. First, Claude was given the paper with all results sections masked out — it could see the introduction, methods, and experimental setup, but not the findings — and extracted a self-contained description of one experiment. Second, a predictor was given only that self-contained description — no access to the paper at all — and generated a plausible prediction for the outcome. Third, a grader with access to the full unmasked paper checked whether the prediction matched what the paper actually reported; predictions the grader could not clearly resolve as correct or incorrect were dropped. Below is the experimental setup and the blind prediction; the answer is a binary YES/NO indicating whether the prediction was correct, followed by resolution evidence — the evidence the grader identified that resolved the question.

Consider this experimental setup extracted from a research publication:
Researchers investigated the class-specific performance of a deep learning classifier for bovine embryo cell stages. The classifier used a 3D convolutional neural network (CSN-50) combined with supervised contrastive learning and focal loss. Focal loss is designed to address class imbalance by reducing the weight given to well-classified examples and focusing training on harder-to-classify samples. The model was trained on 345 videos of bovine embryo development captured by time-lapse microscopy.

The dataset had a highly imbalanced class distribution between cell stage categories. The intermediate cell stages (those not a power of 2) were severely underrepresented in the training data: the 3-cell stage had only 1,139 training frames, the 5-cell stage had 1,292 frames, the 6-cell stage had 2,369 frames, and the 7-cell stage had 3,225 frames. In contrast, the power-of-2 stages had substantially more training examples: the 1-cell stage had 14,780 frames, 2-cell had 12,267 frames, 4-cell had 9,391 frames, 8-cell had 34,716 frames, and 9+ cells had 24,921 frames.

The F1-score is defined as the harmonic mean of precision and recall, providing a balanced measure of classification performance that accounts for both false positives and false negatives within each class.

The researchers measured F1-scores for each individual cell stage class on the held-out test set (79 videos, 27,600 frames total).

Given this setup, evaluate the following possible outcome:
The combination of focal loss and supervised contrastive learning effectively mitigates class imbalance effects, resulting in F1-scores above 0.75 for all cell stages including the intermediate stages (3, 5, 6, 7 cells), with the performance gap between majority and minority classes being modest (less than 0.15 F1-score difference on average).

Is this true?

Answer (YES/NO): NO